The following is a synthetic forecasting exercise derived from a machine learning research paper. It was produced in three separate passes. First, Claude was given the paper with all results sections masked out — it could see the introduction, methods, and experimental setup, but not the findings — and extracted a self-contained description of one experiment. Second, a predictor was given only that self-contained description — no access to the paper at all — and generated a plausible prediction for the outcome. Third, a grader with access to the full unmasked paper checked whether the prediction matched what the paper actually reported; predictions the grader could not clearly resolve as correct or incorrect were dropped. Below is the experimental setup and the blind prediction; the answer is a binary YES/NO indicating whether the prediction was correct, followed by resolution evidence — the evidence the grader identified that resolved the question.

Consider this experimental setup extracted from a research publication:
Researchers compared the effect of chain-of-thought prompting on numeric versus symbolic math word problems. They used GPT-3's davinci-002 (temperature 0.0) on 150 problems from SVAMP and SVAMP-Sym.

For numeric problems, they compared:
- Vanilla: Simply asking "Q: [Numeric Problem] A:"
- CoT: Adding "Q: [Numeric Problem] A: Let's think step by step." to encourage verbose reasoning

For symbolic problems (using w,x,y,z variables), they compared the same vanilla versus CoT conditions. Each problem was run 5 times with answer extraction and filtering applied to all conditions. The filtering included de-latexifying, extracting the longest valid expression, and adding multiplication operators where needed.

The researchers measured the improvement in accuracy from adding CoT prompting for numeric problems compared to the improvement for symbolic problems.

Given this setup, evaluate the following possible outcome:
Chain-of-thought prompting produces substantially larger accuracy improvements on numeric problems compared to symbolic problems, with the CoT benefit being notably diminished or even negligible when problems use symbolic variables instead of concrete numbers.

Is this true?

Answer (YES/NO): NO